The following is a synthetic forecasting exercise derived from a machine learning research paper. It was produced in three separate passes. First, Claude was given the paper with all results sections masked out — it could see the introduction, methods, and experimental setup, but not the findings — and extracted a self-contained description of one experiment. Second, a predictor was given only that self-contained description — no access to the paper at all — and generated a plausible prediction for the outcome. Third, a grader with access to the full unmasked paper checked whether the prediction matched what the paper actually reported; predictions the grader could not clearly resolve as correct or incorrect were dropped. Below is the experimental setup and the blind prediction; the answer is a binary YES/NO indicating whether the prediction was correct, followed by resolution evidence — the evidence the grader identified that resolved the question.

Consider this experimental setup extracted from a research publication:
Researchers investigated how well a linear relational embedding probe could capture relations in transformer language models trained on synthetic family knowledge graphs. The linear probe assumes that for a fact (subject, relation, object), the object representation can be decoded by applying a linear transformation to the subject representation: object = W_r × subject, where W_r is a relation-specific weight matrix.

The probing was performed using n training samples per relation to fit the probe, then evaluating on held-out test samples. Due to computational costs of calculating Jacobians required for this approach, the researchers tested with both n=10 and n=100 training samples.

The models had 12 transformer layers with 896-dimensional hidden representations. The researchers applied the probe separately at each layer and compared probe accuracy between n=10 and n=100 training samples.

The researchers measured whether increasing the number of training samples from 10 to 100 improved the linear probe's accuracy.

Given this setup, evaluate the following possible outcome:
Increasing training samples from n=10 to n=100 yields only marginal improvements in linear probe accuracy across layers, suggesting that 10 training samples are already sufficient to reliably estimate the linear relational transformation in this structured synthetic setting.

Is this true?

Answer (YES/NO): NO